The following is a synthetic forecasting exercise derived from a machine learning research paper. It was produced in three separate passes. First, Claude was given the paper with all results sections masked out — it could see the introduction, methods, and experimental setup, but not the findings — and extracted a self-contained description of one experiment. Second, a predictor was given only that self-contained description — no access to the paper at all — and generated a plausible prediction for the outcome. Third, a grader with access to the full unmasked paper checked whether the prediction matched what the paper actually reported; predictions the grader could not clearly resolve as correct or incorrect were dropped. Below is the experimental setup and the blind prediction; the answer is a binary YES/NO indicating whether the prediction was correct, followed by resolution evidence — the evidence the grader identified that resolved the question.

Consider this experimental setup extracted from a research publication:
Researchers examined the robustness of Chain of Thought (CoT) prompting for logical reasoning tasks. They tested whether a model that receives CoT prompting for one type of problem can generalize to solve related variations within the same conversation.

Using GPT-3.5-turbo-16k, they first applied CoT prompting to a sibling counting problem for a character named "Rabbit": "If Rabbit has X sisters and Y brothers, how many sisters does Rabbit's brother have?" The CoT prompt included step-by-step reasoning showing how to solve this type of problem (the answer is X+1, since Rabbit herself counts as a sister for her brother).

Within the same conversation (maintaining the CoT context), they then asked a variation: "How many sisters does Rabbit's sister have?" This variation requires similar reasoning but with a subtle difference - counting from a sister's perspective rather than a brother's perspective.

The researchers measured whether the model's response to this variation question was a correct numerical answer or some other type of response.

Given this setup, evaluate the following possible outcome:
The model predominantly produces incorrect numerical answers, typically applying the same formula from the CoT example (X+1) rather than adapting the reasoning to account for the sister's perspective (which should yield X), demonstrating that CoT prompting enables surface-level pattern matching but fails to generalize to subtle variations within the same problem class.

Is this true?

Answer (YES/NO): NO